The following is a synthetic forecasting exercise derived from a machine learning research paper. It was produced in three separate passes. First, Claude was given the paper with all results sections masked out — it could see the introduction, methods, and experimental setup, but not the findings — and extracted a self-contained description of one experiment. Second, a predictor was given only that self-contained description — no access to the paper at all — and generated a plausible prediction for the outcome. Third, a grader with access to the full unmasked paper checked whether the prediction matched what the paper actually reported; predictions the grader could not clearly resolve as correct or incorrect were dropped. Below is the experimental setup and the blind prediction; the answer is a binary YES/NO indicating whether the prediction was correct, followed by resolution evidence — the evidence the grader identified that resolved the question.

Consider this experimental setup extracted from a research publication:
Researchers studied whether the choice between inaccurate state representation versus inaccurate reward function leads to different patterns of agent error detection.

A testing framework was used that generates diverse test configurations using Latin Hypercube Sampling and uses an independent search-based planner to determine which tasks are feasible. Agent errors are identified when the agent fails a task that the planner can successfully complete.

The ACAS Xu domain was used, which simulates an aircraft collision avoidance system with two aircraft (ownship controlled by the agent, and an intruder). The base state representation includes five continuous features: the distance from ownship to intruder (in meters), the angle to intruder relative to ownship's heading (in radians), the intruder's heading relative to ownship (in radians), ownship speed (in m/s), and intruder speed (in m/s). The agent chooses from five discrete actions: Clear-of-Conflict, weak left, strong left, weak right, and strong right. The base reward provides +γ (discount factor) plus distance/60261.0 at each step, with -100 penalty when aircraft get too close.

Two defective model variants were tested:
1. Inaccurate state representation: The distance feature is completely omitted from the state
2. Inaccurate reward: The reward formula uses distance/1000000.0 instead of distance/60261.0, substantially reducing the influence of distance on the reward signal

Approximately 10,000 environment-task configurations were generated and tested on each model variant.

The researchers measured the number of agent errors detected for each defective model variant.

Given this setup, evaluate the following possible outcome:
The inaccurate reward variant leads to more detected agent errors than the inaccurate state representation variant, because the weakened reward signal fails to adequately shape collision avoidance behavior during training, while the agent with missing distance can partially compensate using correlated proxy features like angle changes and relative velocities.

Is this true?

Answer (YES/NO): NO